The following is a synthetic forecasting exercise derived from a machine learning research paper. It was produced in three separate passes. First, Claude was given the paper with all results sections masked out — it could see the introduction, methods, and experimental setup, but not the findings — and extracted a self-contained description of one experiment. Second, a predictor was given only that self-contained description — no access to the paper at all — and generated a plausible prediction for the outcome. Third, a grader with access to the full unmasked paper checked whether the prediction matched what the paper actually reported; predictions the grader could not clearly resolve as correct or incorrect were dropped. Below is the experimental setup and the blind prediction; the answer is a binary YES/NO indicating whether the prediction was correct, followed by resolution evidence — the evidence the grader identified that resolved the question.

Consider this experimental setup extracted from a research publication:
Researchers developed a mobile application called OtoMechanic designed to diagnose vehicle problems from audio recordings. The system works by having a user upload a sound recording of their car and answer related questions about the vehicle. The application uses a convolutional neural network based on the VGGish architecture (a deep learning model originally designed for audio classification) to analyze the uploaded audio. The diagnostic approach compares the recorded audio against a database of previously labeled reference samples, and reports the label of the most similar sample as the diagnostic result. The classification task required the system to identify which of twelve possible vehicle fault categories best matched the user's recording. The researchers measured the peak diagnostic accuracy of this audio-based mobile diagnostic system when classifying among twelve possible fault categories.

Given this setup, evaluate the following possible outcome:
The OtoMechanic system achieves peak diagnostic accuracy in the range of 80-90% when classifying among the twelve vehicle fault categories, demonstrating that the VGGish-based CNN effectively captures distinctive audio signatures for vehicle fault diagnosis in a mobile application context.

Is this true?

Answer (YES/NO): NO